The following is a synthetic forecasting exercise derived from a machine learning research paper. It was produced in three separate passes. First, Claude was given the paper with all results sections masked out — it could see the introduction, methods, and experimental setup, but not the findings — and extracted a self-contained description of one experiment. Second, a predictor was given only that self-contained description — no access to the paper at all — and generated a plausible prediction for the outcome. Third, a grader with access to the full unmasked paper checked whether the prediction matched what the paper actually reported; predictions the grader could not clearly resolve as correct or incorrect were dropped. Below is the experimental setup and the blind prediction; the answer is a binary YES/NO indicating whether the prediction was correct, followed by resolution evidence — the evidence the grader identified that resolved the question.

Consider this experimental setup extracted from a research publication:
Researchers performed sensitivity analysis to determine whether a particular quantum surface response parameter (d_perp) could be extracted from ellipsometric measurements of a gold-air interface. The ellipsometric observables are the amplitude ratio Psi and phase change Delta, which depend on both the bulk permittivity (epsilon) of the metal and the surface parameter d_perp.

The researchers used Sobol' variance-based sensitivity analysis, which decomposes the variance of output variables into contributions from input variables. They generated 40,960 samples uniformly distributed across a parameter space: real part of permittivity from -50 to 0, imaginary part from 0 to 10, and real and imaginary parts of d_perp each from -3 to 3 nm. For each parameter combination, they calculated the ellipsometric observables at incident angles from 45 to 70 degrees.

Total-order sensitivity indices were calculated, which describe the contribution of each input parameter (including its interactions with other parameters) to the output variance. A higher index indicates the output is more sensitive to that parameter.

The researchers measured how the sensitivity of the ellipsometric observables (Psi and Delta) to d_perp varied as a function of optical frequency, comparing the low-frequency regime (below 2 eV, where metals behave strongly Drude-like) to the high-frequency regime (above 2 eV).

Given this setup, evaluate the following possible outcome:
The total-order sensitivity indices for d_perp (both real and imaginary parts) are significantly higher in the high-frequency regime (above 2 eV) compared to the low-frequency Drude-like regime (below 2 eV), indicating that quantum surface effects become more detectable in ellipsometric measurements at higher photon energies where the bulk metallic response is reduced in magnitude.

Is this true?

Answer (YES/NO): YES